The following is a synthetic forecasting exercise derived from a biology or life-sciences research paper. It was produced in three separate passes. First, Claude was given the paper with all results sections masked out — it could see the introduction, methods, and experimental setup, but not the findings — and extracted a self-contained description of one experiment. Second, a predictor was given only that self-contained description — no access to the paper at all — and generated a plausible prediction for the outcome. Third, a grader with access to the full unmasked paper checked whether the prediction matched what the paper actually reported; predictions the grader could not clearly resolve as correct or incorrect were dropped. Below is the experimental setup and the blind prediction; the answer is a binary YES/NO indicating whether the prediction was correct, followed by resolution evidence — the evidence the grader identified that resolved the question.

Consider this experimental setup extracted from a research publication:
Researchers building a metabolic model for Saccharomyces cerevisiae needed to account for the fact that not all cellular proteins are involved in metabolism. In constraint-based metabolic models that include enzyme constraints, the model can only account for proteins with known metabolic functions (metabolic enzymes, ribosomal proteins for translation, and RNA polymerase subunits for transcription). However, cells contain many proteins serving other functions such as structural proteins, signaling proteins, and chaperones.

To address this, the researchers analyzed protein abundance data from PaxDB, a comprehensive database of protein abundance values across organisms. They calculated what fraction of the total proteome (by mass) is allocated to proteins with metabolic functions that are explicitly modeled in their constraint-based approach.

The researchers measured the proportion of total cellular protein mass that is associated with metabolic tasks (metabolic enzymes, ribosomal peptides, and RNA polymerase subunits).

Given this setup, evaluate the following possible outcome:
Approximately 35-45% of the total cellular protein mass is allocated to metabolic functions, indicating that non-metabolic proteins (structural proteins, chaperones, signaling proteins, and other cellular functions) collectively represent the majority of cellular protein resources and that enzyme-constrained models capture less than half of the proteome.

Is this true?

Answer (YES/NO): NO